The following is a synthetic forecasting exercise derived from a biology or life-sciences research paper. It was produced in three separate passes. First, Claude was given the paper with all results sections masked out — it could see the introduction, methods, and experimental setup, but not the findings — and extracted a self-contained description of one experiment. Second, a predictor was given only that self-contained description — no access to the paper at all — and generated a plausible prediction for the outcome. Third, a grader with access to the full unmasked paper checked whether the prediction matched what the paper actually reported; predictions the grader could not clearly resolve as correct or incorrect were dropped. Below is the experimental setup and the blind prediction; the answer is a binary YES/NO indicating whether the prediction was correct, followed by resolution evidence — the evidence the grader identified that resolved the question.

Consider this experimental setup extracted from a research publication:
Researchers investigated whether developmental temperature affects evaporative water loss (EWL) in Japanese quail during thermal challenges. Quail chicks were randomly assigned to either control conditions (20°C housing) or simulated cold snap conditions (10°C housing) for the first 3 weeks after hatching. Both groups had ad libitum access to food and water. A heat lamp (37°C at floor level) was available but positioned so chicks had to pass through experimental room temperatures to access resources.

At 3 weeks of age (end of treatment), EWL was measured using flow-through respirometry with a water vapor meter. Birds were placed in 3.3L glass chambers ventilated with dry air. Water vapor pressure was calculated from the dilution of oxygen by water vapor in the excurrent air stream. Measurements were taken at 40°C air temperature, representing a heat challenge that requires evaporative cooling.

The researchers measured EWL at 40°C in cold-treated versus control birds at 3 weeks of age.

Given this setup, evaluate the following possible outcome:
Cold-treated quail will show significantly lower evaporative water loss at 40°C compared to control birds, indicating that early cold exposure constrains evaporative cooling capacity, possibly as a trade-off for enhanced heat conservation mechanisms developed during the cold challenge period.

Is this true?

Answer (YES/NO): NO